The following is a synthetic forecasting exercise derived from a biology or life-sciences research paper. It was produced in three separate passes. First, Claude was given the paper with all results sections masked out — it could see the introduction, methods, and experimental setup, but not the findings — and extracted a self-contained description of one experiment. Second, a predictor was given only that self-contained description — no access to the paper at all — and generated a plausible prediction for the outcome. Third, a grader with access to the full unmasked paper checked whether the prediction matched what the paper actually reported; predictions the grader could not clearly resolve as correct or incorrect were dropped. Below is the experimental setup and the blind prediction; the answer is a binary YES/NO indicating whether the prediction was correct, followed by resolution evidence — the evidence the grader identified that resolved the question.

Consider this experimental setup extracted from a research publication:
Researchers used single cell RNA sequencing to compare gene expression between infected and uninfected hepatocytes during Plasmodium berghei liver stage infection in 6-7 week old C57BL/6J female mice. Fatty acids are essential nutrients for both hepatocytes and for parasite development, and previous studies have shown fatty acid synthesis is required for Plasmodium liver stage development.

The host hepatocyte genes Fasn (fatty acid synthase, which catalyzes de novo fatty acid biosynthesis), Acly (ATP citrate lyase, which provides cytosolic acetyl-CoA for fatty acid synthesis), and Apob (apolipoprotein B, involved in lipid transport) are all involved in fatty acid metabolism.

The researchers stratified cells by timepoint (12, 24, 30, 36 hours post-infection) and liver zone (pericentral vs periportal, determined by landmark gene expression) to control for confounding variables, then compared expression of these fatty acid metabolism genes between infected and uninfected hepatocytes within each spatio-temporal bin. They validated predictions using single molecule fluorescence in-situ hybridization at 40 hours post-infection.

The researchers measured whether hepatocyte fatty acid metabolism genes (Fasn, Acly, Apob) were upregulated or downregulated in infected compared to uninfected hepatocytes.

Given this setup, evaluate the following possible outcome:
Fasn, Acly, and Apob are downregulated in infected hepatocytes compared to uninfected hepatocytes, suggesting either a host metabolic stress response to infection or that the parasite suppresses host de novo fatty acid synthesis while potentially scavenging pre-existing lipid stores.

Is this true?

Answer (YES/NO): YES